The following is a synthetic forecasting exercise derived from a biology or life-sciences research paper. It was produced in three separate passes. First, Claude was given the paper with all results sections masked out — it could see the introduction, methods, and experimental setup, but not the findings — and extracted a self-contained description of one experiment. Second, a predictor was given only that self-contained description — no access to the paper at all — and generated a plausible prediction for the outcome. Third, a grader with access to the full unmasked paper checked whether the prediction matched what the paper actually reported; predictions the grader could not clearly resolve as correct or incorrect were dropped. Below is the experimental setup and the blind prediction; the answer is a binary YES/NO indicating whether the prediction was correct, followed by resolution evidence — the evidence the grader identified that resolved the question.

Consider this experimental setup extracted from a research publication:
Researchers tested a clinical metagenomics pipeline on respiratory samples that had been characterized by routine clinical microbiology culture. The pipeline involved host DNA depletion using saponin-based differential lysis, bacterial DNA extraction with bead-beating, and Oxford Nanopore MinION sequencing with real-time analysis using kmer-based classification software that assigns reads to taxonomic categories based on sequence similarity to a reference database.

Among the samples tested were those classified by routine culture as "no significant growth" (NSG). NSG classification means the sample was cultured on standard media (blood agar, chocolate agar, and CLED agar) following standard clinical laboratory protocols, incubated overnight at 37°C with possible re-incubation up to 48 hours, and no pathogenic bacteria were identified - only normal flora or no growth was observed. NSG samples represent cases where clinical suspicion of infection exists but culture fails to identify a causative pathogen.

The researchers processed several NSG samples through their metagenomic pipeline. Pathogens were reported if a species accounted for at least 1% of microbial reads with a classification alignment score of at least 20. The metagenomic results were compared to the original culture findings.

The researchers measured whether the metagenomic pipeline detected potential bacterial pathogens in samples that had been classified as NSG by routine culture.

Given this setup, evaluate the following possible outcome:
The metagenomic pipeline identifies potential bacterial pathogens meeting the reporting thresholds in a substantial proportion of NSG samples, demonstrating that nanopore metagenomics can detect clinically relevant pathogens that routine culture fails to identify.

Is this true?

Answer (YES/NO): YES